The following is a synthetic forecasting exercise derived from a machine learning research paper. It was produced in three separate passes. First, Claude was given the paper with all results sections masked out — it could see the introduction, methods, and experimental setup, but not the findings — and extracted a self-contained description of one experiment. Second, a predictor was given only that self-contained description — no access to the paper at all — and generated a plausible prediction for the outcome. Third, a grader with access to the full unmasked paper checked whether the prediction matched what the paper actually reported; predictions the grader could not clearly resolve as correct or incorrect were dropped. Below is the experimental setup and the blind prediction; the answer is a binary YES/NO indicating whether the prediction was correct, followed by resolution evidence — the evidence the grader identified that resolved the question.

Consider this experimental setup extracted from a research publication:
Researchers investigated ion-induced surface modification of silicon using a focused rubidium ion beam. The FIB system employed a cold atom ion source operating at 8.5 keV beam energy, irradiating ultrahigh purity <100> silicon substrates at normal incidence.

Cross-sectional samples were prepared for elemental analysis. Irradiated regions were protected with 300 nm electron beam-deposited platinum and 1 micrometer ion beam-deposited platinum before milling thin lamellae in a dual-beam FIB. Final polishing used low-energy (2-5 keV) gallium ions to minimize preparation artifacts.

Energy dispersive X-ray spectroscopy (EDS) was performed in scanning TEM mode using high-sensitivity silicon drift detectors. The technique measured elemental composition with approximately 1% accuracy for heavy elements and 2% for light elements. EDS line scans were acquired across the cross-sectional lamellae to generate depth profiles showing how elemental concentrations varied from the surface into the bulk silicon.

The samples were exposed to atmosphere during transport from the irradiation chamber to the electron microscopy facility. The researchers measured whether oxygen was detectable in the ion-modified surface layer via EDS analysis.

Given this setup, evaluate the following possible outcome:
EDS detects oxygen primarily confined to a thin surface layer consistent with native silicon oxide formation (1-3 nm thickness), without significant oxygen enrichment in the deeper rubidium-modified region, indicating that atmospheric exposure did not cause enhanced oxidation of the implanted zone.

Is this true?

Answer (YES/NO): NO